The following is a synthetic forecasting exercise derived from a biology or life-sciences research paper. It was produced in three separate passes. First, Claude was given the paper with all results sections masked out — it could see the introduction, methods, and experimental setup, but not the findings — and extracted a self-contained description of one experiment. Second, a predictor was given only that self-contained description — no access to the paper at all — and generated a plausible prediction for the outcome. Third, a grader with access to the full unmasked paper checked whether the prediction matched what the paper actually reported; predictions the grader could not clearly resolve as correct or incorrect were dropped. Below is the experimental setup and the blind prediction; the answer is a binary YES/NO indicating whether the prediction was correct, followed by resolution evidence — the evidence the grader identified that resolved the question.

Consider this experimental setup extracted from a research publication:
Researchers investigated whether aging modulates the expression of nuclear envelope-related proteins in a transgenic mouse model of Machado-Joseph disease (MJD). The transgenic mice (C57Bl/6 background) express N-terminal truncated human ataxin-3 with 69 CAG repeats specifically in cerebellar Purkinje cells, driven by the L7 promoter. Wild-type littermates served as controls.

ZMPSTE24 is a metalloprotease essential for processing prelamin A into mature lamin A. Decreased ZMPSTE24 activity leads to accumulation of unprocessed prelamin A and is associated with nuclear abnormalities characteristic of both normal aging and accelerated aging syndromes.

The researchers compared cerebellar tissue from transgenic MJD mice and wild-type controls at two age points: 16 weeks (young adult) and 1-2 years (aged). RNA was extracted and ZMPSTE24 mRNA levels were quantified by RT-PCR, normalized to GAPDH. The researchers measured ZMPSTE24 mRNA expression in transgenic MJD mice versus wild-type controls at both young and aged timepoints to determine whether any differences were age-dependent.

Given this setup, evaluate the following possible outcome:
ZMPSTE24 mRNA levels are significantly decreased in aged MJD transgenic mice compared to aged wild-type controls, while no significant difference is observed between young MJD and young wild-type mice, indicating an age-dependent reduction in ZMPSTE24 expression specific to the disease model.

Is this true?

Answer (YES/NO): NO